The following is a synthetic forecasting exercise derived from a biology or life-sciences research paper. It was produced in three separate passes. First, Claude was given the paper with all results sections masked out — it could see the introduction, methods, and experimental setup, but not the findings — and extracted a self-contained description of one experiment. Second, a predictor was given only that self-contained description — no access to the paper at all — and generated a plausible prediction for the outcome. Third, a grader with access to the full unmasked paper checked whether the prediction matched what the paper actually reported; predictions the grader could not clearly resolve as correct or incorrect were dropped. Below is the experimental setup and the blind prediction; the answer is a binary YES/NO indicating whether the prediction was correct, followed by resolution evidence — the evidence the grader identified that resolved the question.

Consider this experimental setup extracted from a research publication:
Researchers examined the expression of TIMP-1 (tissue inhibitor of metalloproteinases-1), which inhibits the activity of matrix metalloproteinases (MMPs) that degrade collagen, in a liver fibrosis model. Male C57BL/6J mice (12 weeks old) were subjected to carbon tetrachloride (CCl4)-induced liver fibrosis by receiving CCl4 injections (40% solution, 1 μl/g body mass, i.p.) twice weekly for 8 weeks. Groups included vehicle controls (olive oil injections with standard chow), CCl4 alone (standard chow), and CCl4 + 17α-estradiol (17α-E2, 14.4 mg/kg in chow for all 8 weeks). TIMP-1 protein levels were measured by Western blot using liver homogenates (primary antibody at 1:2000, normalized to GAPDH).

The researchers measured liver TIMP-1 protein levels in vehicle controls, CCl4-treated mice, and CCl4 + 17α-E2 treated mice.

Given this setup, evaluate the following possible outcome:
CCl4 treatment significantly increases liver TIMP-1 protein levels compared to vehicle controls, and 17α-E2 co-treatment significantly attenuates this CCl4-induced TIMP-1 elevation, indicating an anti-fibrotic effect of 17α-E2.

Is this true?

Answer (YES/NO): NO